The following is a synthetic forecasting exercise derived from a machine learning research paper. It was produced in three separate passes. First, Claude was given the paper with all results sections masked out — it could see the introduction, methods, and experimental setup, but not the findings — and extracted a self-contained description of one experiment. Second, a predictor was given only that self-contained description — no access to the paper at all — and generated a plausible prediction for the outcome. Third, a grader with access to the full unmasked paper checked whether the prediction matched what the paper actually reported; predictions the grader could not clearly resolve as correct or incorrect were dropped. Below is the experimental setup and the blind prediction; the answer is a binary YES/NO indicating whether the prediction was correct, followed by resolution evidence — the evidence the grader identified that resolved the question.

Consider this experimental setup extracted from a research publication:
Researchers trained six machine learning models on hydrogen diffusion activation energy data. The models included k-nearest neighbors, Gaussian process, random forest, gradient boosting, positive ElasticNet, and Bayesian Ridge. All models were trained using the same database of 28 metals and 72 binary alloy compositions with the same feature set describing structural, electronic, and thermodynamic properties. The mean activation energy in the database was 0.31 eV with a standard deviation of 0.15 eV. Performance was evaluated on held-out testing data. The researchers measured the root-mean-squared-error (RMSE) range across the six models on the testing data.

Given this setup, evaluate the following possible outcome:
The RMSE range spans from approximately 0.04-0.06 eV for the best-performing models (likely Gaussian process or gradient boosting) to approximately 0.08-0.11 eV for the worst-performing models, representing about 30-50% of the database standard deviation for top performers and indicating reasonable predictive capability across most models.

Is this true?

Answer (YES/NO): NO